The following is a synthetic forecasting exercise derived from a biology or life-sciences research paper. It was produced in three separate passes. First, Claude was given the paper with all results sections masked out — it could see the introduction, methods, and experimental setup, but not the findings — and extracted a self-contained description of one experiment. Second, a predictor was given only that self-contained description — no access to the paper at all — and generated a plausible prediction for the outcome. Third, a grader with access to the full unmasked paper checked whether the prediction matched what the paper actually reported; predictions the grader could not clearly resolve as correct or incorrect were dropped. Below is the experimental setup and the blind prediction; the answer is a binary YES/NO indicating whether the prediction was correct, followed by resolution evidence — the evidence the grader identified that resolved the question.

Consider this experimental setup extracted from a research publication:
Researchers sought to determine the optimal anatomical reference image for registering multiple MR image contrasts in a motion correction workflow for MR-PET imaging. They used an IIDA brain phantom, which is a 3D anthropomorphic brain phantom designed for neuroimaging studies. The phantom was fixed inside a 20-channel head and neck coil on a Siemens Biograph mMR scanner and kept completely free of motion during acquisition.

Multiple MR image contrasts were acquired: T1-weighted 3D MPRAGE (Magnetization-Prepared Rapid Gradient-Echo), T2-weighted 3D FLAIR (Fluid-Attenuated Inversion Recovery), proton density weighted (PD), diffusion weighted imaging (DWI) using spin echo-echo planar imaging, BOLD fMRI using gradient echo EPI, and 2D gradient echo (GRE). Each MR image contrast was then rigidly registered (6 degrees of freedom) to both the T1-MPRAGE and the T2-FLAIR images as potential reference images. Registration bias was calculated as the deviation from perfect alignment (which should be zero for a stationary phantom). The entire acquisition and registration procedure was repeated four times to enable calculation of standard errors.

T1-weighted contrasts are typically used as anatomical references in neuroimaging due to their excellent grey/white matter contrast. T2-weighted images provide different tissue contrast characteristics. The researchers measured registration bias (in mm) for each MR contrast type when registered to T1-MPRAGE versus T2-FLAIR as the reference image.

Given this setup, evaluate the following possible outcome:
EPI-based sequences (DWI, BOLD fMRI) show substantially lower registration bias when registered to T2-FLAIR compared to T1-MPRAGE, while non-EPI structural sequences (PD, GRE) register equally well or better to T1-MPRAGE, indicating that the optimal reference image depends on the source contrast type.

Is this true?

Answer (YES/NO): NO